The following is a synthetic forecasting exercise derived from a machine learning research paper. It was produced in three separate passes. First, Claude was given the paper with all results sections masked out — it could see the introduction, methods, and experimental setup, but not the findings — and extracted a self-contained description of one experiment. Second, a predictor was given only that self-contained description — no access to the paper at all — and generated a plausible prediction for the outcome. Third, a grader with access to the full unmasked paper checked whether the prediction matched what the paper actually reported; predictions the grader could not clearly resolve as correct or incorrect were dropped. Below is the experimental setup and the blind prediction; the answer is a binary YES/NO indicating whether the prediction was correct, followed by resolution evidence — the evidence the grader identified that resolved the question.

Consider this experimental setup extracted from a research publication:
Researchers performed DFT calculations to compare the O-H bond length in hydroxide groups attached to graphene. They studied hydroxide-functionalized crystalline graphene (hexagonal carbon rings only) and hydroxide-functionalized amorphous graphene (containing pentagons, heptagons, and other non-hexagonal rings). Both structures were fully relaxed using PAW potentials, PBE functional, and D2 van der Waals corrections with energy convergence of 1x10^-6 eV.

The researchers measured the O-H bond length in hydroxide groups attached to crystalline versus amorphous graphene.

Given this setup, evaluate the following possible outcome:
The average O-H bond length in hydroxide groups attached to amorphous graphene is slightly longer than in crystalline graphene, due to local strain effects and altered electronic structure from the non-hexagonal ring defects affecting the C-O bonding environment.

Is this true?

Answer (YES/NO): NO